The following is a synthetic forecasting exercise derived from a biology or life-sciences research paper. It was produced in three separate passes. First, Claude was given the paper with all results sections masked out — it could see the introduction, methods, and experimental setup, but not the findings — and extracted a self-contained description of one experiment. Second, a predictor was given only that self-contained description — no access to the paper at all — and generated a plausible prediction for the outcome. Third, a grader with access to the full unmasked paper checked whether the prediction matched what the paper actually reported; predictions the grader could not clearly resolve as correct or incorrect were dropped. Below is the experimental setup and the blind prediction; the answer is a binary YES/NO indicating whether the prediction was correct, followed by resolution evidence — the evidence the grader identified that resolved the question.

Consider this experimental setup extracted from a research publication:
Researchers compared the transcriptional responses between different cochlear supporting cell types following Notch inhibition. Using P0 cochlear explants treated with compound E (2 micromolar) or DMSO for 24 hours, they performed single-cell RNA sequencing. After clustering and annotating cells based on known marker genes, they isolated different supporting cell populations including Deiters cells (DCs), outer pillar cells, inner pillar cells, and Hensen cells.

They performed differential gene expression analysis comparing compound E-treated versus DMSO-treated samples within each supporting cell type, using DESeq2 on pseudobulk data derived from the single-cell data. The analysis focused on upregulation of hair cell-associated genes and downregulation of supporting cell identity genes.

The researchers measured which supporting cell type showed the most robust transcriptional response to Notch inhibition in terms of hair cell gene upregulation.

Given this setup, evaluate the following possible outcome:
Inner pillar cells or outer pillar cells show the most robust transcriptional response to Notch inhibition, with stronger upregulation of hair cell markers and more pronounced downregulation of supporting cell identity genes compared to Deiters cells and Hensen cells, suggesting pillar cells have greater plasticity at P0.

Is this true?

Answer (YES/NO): NO